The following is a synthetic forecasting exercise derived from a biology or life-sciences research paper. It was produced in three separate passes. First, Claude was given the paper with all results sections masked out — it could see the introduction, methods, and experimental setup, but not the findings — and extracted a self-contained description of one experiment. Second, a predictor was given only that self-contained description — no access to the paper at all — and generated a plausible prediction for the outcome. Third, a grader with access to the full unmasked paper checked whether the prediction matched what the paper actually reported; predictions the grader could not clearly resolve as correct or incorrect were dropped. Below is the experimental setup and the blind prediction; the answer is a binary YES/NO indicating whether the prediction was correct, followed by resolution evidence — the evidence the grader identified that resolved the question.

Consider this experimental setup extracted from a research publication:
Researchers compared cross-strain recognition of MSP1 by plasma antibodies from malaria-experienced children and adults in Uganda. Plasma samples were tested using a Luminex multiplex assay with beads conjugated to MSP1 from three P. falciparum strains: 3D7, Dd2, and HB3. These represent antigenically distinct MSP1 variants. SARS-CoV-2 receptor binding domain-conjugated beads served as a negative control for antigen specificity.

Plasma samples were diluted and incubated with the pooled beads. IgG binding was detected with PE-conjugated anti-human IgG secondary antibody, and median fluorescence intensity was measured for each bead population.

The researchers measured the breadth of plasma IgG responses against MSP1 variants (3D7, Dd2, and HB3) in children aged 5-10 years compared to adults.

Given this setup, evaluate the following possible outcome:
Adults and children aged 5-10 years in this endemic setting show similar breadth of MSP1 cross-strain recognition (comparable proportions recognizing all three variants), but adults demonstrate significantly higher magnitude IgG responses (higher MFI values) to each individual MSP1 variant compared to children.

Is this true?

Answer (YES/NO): NO